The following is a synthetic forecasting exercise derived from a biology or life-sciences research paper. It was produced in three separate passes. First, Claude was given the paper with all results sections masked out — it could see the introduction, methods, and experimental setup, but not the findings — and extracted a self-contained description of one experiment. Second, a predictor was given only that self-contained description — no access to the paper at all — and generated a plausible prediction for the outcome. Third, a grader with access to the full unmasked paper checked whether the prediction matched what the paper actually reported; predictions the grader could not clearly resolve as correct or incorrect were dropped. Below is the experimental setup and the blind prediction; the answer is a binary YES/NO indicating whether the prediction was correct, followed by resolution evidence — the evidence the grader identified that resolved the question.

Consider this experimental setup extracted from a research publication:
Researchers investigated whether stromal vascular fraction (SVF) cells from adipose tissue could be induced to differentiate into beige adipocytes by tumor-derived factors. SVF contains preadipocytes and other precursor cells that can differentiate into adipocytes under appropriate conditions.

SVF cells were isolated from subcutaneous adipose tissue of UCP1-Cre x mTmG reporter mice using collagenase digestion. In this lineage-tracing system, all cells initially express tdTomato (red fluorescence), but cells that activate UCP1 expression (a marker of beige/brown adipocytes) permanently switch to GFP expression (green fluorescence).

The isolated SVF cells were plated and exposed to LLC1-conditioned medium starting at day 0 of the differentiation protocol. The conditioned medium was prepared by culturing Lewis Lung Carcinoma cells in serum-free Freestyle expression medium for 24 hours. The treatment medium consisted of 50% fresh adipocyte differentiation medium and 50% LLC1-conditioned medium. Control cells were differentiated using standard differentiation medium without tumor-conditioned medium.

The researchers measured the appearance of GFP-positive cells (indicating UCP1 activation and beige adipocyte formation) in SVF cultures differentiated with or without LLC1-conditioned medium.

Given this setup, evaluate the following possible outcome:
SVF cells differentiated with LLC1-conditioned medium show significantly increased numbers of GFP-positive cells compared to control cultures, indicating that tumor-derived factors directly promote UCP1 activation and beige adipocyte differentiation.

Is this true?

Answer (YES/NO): YES